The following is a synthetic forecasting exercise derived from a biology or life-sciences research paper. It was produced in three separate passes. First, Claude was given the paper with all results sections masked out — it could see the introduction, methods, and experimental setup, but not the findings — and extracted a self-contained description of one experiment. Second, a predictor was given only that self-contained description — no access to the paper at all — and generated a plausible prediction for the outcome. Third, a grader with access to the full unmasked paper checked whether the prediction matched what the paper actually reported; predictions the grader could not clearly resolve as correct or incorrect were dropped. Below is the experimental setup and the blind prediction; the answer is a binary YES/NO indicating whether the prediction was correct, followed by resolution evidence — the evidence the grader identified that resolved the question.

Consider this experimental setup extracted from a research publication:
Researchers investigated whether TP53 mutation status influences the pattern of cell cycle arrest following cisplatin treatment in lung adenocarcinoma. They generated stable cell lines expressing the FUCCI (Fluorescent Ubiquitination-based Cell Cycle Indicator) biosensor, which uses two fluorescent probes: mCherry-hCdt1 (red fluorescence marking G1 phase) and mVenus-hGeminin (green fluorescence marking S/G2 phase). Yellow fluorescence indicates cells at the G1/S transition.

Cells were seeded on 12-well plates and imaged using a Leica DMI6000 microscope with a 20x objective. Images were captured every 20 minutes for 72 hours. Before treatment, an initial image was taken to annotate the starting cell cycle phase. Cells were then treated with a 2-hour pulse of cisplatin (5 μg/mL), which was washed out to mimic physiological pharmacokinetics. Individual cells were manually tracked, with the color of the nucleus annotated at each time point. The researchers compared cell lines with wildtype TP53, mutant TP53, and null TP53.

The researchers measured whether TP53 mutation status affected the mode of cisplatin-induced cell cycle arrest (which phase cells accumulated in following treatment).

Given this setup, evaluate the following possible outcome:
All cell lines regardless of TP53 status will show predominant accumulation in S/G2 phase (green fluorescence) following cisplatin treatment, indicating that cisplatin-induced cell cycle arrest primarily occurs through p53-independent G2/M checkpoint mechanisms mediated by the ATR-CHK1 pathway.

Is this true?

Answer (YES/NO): NO